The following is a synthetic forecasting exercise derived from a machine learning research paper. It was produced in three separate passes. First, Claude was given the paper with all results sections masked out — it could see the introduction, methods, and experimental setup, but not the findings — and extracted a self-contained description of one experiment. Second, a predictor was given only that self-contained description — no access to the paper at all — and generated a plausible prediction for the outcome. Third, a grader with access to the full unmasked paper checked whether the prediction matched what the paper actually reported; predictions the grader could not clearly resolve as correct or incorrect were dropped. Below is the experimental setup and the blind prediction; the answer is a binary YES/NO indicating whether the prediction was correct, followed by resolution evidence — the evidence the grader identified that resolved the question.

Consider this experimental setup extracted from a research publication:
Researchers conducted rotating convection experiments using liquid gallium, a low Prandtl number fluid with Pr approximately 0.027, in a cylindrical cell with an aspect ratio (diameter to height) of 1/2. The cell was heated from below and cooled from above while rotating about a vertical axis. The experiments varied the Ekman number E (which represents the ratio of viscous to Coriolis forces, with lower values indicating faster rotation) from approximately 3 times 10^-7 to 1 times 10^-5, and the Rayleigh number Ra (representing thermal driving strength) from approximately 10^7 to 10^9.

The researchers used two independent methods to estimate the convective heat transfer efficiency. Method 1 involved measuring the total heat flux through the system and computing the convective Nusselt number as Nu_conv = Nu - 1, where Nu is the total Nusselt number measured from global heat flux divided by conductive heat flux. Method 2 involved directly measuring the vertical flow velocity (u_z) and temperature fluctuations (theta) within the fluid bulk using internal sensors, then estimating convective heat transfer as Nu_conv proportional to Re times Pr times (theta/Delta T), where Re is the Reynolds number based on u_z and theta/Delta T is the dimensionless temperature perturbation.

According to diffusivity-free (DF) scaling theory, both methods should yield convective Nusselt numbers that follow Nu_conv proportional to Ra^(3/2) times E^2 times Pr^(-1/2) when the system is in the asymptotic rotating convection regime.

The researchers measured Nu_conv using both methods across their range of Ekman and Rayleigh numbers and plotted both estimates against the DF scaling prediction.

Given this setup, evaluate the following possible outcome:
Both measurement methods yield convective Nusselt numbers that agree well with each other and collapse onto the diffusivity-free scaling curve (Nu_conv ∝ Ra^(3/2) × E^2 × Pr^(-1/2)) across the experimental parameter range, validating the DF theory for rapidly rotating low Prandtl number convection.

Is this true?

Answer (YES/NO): NO